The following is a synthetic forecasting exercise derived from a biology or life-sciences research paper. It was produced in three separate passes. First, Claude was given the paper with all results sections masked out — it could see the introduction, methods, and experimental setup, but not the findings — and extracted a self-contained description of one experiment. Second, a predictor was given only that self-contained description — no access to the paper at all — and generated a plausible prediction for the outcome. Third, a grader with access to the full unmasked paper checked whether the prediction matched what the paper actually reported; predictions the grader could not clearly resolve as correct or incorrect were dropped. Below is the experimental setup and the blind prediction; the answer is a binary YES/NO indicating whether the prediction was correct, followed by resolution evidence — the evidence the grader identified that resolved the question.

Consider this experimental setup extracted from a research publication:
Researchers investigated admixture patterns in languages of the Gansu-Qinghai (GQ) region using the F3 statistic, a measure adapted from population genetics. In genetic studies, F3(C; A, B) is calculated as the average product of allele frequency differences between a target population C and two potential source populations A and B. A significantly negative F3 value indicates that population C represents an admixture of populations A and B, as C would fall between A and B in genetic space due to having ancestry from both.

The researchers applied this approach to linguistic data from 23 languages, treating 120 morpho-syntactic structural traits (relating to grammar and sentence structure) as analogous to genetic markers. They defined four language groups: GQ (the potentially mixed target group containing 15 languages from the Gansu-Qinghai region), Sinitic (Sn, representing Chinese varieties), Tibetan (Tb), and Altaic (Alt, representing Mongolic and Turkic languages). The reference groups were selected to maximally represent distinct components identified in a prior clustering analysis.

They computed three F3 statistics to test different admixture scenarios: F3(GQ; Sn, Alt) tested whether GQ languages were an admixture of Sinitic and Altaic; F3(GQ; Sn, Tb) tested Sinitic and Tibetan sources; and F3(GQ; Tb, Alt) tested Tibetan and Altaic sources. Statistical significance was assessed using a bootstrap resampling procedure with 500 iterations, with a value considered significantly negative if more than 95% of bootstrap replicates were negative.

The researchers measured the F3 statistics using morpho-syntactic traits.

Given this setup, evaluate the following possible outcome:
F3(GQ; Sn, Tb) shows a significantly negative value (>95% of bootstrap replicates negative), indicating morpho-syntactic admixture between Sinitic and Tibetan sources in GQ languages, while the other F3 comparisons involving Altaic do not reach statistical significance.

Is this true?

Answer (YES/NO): NO